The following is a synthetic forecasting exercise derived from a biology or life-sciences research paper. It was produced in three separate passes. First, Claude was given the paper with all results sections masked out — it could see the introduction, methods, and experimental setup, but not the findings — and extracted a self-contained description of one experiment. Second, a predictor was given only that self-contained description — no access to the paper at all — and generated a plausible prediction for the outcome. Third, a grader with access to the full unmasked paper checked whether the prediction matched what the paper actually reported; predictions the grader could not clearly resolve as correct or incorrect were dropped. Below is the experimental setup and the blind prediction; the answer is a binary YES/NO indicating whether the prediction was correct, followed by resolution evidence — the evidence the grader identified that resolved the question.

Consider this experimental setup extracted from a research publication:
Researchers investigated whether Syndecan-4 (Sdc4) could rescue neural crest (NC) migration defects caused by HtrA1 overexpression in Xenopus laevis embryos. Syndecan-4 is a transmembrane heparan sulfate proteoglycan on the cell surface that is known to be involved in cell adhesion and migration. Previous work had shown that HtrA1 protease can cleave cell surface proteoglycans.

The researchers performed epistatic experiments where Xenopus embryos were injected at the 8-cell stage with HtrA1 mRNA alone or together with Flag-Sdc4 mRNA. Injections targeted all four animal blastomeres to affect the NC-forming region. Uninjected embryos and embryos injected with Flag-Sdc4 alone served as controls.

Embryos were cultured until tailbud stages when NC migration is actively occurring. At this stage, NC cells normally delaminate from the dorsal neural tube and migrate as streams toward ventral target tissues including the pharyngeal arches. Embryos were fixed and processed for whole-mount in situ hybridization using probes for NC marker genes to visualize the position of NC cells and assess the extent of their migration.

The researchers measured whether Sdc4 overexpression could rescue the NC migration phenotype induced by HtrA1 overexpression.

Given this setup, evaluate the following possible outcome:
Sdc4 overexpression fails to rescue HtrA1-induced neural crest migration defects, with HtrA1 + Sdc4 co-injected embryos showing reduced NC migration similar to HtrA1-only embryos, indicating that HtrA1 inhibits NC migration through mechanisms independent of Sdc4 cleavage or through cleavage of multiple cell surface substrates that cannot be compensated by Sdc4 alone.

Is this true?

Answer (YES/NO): NO